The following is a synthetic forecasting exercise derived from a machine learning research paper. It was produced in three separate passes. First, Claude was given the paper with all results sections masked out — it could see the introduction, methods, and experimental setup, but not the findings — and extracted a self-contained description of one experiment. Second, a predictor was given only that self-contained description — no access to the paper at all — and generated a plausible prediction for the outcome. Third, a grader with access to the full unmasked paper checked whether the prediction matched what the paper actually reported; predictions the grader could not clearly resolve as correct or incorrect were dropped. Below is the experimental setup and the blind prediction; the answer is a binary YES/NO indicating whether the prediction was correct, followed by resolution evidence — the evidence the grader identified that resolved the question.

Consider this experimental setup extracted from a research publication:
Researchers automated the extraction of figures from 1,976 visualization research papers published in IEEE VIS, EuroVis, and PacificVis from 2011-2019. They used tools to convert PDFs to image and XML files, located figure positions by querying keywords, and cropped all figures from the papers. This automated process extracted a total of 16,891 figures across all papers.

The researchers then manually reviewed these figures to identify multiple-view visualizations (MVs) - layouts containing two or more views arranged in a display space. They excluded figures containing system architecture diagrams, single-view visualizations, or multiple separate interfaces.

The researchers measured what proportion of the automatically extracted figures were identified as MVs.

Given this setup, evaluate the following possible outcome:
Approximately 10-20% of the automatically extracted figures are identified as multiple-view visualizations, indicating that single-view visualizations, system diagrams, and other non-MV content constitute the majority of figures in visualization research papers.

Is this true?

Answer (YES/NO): NO